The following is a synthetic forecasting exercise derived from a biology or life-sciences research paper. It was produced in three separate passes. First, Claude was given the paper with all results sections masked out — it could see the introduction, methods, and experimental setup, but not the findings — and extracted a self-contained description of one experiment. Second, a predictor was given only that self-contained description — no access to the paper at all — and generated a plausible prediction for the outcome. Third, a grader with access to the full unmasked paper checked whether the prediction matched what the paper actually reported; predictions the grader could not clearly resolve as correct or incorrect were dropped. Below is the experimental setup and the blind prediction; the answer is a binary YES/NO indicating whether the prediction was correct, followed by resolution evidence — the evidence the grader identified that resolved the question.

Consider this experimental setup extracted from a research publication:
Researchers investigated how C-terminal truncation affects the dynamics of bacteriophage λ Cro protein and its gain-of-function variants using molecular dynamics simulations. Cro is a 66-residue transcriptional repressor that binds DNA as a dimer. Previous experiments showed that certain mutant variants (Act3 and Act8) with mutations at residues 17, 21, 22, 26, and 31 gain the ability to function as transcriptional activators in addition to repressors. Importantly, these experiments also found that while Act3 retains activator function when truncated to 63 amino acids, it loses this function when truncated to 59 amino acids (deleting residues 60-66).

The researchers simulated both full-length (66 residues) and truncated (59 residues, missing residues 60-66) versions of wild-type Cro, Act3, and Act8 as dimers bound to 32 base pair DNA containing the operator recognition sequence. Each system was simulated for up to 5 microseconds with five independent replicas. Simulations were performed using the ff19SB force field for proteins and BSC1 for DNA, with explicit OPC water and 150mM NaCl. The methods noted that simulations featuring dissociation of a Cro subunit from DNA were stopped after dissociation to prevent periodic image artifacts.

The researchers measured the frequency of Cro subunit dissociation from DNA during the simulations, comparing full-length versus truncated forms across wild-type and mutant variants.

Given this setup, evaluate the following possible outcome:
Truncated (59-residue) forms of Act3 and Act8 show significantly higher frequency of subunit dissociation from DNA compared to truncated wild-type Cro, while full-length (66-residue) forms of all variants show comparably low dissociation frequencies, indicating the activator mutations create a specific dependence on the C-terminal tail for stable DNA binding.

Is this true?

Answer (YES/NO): NO